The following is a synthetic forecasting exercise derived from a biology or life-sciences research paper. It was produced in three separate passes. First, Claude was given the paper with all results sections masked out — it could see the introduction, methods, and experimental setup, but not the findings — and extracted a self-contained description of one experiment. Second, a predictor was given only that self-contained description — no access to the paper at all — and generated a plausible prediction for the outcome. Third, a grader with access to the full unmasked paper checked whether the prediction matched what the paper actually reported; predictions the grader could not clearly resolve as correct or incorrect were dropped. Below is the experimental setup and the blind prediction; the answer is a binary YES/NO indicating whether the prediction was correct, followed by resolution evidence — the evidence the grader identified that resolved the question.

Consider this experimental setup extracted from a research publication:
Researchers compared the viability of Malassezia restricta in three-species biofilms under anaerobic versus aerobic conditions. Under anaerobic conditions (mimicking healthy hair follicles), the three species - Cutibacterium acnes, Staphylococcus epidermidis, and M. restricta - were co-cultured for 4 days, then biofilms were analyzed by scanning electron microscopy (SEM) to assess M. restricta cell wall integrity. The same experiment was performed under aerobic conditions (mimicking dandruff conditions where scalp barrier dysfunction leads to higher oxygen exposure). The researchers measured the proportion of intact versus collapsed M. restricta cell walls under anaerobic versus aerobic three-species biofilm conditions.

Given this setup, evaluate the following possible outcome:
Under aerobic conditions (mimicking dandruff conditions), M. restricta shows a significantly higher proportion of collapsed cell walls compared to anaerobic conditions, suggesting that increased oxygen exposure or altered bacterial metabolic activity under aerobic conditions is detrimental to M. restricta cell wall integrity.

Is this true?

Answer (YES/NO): NO